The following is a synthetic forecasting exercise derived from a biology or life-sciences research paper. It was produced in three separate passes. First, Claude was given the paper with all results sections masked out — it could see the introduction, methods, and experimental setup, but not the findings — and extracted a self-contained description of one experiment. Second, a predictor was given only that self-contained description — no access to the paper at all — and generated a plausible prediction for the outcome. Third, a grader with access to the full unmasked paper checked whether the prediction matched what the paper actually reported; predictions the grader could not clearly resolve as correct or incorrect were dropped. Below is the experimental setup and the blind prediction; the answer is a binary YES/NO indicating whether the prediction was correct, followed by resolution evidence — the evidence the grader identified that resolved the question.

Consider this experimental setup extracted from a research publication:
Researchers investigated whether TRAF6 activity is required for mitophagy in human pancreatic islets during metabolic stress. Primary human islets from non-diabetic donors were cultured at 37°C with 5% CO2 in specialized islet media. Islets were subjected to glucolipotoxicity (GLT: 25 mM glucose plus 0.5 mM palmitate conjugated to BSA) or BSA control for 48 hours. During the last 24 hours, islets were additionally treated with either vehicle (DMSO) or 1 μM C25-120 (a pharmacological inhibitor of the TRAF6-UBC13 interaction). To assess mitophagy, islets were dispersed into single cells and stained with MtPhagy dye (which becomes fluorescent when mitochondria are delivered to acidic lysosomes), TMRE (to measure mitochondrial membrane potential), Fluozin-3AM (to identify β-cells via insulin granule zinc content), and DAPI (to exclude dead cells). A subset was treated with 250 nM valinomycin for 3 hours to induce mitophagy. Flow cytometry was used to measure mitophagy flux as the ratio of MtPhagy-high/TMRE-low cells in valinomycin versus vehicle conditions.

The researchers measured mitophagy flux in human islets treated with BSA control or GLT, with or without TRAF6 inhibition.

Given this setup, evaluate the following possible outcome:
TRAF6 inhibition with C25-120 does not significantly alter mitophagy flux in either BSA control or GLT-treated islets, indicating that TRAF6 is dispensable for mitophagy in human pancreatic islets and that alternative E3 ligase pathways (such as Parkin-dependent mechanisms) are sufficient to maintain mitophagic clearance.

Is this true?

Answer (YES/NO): NO